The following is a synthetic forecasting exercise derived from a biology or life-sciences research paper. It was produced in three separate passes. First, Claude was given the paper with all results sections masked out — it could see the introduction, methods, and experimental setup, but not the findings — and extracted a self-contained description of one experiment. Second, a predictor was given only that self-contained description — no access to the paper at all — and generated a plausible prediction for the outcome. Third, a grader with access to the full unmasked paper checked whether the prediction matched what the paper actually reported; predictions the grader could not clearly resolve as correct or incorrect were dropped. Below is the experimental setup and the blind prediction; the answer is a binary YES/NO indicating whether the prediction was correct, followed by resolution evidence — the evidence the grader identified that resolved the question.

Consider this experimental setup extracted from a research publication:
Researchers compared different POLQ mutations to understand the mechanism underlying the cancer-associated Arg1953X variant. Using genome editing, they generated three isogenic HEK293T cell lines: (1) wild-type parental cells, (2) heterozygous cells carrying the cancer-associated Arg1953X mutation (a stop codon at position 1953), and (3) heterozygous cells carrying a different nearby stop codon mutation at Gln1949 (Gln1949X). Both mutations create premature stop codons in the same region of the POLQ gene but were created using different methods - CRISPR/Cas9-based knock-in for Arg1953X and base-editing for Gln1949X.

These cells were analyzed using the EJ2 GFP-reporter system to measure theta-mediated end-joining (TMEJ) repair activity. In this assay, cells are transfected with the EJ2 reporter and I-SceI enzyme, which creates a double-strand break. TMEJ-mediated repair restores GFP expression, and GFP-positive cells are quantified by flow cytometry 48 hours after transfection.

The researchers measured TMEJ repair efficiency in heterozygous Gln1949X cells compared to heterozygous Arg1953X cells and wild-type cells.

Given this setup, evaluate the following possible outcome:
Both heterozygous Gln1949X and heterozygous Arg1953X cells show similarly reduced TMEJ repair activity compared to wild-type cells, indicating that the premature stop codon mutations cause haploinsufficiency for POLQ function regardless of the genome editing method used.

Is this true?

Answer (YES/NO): NO